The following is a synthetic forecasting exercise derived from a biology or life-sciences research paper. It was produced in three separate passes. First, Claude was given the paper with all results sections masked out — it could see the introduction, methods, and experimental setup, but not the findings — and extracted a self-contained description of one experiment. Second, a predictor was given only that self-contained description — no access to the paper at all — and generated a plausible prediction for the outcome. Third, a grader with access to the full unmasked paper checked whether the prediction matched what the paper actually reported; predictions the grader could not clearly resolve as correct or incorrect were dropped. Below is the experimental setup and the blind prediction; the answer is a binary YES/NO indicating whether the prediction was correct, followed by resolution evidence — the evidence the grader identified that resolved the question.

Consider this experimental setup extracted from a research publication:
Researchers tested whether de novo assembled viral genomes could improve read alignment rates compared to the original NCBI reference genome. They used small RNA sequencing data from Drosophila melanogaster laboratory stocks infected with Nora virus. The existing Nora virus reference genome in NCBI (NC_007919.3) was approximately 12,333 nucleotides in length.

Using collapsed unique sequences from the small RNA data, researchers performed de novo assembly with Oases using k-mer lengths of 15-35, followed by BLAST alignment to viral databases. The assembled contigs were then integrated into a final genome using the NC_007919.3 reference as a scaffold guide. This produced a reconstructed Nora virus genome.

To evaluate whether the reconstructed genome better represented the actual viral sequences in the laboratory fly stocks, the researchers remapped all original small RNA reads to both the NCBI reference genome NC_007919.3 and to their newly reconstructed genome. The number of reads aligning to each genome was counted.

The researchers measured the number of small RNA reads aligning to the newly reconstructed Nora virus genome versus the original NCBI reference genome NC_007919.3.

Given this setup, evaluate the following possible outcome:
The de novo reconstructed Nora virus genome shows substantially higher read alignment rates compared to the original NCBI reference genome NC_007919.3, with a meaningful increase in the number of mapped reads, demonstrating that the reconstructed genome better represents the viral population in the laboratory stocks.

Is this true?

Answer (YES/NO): YES